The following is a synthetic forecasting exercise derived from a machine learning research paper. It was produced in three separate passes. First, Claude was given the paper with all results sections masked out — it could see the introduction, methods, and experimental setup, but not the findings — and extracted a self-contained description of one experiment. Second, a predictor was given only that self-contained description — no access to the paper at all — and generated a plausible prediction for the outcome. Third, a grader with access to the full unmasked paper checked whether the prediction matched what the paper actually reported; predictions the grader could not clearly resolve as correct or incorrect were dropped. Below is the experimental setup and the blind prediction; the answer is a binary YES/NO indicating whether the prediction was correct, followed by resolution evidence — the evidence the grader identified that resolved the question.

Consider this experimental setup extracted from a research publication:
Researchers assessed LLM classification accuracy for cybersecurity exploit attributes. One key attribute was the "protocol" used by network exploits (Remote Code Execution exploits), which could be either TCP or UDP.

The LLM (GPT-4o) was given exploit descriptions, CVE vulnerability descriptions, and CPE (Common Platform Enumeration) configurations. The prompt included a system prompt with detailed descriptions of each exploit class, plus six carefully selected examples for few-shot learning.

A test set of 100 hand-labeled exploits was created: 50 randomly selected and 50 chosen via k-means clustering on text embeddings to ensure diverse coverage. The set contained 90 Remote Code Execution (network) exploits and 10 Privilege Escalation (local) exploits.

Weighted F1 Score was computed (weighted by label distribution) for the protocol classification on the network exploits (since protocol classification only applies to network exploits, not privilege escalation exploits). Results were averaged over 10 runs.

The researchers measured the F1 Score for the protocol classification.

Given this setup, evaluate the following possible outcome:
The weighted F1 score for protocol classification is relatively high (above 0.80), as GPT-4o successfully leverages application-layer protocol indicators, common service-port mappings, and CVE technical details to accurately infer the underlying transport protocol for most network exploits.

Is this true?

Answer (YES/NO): YES